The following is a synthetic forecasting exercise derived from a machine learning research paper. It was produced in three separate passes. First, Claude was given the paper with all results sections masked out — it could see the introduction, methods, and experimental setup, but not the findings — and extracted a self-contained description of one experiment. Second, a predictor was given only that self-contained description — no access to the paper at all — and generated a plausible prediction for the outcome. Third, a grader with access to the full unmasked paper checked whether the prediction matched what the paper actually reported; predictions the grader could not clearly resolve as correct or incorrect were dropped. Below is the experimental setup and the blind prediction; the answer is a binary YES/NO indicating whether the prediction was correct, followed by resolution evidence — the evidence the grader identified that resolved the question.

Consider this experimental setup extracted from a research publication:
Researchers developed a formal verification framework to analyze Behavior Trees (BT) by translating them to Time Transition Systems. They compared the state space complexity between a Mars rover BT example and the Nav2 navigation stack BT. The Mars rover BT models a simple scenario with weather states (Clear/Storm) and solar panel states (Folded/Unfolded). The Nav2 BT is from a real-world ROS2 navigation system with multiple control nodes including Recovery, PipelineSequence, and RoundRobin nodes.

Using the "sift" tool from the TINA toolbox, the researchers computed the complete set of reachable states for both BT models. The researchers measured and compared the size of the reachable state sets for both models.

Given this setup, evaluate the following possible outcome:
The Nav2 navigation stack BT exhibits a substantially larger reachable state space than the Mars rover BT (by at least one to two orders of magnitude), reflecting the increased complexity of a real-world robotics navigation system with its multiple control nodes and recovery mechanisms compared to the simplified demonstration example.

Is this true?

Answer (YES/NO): YES